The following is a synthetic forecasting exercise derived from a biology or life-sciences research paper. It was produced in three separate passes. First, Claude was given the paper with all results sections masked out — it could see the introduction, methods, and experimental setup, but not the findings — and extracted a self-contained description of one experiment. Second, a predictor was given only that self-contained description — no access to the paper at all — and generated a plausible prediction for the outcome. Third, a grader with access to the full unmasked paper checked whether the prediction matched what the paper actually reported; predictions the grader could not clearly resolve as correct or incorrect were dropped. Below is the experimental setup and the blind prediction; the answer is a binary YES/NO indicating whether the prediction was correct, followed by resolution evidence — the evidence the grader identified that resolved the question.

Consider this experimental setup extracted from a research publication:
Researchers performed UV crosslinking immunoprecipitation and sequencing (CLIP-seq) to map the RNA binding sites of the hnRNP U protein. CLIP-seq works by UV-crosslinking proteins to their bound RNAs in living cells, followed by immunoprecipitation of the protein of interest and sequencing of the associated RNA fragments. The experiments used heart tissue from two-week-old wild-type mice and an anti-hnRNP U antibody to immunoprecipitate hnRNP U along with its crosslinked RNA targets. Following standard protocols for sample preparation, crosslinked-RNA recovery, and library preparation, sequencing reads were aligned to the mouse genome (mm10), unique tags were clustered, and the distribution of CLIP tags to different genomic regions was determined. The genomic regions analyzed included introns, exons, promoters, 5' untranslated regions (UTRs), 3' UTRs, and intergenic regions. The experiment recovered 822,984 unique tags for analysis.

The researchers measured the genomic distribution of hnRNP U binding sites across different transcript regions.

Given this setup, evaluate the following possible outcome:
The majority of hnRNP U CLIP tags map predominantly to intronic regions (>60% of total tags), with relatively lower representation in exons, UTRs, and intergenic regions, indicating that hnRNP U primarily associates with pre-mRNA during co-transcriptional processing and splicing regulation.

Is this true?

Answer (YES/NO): YES